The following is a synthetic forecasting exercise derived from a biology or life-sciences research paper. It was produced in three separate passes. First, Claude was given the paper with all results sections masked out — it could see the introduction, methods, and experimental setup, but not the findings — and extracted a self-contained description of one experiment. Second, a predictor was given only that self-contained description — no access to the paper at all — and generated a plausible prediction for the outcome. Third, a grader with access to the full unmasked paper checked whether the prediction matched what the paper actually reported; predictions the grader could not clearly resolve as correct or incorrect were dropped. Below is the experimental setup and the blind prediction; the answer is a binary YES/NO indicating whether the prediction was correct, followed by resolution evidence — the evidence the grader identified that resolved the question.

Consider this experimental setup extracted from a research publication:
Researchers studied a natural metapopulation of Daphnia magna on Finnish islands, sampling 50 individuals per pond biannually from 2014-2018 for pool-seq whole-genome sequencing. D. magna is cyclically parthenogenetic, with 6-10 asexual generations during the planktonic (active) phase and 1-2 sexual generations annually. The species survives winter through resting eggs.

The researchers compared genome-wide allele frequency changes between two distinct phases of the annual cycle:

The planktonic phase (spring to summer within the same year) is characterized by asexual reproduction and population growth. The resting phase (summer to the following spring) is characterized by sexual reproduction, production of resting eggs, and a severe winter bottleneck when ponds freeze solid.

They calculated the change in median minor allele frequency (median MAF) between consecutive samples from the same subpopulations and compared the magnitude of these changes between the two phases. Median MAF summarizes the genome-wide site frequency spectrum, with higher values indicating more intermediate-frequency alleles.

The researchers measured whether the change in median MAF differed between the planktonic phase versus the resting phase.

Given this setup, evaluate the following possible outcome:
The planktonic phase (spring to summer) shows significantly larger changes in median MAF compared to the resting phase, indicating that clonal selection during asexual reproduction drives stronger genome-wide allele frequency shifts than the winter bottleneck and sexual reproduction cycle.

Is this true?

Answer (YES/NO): NO